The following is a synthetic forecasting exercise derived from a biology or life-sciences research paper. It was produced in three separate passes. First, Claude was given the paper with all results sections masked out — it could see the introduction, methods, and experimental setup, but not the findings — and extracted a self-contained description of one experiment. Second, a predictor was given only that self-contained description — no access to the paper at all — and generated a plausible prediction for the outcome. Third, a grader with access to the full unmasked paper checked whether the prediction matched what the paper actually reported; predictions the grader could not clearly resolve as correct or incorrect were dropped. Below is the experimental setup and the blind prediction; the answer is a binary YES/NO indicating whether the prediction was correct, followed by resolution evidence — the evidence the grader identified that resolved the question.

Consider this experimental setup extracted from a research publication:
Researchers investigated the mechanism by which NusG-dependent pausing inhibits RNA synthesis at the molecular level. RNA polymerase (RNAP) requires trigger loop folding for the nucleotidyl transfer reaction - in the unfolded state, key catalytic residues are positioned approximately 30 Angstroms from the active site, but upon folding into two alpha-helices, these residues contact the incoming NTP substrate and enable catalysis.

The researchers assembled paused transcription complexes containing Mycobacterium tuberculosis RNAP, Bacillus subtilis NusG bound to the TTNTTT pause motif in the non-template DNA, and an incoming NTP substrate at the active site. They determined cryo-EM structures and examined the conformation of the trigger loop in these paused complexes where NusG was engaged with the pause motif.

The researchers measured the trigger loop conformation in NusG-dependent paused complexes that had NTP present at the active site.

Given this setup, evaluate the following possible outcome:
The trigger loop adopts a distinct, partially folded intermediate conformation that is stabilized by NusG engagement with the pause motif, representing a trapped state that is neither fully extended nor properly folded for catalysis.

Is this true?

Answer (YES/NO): YES